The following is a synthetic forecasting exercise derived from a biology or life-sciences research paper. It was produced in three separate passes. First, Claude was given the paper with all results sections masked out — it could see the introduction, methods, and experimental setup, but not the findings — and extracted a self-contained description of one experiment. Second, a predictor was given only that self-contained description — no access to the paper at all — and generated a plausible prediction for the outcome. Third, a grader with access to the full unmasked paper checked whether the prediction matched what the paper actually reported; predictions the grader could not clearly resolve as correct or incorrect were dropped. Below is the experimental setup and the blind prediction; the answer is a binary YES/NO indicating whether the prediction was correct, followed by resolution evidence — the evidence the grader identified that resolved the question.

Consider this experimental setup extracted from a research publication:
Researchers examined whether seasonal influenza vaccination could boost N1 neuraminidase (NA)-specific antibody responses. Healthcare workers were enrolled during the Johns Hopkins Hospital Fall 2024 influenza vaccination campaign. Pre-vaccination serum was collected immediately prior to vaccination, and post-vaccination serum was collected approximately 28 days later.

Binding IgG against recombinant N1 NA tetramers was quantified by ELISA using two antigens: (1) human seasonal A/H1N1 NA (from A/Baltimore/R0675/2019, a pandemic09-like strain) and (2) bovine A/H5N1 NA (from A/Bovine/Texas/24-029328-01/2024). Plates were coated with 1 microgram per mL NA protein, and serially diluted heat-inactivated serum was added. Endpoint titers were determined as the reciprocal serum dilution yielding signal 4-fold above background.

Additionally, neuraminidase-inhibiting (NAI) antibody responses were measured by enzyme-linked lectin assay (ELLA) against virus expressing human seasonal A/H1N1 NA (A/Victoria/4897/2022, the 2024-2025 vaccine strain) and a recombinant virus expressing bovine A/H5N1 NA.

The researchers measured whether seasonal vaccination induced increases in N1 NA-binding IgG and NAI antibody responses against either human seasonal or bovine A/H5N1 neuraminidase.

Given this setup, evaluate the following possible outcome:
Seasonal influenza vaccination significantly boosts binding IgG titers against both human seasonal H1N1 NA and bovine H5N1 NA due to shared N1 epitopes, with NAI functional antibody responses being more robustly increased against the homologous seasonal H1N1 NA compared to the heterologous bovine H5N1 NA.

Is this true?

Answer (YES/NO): NO